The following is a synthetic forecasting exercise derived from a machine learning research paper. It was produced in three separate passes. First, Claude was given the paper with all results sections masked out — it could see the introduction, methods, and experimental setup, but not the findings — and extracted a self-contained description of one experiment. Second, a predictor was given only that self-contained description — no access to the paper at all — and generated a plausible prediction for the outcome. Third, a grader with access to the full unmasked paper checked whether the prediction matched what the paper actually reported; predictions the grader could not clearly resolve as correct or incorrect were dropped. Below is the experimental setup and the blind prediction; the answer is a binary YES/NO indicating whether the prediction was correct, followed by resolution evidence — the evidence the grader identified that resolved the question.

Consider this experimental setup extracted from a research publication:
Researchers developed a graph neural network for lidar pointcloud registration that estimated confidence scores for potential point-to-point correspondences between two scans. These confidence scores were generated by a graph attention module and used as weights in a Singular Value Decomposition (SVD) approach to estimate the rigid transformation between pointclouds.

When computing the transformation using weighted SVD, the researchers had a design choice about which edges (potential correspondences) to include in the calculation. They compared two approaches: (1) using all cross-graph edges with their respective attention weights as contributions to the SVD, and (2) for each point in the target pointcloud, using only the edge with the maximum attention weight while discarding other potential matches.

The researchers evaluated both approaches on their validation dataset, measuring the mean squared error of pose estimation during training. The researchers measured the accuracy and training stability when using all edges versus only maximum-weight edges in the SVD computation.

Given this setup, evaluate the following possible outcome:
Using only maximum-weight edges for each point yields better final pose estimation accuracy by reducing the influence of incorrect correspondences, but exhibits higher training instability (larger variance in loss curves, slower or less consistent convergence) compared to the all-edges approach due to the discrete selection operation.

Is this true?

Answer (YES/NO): NO